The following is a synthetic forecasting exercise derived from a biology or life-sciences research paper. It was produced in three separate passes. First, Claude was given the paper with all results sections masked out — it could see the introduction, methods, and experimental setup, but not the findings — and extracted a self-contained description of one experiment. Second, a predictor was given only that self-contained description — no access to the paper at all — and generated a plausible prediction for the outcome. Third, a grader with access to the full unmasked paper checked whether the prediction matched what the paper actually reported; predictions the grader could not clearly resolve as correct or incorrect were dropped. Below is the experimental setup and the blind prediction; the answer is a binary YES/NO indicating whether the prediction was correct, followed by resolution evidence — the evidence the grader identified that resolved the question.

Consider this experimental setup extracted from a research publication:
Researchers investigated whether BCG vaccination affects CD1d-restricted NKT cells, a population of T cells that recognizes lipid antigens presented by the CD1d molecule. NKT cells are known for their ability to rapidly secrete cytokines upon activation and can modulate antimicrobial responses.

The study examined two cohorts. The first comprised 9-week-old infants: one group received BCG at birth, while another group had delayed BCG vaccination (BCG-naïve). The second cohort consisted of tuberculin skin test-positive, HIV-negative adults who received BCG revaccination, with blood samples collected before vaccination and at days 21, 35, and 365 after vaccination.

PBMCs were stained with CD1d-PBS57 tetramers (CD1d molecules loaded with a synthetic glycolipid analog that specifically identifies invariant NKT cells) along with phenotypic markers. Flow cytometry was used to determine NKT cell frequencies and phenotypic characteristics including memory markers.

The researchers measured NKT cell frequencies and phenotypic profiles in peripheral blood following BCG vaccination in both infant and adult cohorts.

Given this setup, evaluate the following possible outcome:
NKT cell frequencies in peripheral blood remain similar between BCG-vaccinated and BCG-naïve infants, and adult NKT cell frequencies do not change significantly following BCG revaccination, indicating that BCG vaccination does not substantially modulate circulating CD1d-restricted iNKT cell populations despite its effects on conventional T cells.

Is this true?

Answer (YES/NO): YES